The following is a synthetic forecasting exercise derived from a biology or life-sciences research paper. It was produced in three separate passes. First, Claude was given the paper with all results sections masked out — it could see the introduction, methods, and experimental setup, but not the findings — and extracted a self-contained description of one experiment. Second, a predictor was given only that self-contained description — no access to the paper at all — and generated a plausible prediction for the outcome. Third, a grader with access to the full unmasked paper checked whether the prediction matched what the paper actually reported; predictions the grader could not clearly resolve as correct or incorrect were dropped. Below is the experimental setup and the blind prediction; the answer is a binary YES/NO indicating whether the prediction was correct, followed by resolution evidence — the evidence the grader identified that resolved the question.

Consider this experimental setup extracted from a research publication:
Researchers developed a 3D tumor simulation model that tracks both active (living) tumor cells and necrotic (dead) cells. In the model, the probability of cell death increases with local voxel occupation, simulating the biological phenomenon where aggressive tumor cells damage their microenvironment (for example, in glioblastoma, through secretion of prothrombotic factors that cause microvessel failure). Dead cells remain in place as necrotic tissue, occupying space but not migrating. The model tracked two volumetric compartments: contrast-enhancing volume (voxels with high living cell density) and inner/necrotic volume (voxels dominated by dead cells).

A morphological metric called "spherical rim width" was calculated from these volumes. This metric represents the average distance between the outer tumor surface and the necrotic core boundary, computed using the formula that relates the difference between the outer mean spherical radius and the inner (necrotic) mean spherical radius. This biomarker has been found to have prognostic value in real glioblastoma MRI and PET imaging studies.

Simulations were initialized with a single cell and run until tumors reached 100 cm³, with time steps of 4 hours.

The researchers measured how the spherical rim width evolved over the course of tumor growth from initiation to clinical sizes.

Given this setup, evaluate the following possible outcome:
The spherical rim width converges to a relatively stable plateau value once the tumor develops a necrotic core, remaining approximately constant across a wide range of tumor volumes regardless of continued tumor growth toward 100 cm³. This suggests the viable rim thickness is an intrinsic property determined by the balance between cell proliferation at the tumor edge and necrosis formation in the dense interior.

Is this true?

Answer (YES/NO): NO